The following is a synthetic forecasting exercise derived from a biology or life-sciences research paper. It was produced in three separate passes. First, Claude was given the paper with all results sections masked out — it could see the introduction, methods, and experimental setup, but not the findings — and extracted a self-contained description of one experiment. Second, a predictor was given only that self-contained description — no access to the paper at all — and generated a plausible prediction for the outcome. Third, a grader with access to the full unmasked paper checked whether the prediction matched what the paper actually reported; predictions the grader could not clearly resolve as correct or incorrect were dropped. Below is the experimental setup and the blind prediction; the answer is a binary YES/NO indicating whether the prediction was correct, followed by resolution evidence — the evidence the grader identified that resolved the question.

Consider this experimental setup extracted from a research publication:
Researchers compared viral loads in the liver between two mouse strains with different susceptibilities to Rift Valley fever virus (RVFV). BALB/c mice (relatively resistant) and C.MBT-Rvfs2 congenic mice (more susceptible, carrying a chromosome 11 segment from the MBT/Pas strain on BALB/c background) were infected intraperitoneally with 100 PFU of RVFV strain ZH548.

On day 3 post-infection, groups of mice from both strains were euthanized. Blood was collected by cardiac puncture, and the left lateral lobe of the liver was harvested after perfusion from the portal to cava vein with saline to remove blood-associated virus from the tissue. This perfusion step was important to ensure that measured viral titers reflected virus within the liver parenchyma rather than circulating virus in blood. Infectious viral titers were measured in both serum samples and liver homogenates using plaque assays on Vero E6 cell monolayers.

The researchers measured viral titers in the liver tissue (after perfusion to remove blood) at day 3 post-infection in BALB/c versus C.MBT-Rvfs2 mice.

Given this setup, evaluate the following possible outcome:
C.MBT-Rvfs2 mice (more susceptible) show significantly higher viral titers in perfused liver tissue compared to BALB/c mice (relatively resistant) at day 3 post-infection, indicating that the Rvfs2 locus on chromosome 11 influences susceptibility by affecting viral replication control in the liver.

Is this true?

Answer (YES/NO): YES